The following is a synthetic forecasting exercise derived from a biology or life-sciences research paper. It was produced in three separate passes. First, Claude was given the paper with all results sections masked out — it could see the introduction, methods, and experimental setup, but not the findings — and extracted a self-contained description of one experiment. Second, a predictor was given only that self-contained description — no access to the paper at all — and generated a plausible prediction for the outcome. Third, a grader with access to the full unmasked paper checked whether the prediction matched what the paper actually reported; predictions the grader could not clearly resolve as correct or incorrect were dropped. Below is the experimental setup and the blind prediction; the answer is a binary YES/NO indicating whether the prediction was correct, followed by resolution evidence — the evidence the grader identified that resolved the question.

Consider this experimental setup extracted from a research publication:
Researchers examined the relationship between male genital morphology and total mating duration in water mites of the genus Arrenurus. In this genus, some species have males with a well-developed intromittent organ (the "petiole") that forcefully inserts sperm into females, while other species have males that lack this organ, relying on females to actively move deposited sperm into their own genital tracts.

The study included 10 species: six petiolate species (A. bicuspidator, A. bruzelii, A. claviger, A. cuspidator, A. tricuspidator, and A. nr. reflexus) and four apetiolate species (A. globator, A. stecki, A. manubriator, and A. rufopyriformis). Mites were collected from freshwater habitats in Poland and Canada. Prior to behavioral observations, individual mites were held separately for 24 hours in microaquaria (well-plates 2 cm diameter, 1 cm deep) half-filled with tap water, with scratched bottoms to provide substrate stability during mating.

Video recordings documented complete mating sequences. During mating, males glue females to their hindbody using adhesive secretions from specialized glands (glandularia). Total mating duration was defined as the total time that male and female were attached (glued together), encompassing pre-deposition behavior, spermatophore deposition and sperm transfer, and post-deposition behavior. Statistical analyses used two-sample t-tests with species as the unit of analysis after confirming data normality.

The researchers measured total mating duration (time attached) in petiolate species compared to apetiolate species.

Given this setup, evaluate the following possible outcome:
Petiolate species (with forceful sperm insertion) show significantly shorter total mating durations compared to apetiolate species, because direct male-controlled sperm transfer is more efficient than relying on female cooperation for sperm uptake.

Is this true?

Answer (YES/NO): NO